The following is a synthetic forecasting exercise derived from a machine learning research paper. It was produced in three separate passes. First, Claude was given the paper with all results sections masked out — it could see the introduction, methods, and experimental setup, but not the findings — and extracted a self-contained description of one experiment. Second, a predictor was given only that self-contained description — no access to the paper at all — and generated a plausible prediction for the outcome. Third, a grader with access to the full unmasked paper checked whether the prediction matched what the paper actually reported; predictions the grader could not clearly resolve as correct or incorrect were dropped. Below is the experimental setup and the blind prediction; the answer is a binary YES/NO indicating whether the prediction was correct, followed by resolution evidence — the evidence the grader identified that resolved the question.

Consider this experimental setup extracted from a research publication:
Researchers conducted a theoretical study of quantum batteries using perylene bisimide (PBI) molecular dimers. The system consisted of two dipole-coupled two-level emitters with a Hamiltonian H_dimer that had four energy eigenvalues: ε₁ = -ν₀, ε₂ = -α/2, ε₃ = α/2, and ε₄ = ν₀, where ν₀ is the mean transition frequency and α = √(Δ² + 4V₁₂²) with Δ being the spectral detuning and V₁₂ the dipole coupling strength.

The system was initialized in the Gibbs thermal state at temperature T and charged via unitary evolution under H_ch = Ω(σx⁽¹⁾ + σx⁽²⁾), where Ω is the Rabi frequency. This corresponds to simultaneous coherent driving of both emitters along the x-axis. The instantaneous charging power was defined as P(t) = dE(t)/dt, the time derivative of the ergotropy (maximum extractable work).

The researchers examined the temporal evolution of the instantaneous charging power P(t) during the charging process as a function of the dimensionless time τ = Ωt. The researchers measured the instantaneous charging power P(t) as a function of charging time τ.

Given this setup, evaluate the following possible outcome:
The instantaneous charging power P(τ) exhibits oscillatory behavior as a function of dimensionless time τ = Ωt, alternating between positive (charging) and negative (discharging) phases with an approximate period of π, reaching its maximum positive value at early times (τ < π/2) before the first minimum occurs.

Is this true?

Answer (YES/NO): YES